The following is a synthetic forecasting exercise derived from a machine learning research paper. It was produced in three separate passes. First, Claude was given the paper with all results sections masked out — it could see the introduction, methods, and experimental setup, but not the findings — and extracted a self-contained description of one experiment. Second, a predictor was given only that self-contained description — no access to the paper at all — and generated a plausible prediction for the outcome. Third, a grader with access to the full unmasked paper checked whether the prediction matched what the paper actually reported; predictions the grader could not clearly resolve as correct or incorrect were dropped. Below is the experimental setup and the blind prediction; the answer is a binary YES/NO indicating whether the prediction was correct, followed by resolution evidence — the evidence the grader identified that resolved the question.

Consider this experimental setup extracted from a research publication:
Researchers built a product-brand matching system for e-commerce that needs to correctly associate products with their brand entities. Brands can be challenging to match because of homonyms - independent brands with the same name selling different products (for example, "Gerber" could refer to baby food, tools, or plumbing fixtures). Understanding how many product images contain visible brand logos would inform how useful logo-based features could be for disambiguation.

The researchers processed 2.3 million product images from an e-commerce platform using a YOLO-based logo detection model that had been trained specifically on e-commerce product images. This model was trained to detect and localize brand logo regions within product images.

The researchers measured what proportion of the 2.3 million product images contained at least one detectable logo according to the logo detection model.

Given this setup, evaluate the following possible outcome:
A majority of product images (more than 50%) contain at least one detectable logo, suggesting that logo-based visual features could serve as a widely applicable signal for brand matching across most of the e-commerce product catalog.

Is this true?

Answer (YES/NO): NO